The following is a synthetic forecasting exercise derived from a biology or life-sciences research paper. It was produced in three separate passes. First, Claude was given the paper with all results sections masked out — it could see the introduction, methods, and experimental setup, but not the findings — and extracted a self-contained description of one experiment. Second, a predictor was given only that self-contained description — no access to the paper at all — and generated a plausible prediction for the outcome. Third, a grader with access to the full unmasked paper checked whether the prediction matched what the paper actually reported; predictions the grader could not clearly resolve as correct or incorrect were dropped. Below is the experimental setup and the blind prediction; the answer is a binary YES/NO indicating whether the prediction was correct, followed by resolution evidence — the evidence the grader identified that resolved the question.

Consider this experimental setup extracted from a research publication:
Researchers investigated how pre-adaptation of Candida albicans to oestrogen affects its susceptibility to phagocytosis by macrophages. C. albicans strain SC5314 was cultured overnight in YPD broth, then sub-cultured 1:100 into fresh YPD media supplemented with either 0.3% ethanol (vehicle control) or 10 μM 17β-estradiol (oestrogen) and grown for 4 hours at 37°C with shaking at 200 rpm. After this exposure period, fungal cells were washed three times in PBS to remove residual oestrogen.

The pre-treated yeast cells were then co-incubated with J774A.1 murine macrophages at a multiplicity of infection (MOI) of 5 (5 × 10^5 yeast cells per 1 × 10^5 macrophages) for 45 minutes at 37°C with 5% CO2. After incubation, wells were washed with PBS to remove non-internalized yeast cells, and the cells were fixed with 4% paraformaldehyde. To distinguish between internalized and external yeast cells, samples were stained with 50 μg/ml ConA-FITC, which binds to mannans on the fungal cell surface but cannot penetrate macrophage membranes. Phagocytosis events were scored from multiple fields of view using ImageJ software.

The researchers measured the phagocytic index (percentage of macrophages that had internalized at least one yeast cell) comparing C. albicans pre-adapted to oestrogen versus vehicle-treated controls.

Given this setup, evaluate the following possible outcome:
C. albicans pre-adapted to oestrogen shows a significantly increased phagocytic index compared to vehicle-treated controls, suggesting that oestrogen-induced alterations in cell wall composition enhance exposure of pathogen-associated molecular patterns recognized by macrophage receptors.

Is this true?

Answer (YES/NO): NO